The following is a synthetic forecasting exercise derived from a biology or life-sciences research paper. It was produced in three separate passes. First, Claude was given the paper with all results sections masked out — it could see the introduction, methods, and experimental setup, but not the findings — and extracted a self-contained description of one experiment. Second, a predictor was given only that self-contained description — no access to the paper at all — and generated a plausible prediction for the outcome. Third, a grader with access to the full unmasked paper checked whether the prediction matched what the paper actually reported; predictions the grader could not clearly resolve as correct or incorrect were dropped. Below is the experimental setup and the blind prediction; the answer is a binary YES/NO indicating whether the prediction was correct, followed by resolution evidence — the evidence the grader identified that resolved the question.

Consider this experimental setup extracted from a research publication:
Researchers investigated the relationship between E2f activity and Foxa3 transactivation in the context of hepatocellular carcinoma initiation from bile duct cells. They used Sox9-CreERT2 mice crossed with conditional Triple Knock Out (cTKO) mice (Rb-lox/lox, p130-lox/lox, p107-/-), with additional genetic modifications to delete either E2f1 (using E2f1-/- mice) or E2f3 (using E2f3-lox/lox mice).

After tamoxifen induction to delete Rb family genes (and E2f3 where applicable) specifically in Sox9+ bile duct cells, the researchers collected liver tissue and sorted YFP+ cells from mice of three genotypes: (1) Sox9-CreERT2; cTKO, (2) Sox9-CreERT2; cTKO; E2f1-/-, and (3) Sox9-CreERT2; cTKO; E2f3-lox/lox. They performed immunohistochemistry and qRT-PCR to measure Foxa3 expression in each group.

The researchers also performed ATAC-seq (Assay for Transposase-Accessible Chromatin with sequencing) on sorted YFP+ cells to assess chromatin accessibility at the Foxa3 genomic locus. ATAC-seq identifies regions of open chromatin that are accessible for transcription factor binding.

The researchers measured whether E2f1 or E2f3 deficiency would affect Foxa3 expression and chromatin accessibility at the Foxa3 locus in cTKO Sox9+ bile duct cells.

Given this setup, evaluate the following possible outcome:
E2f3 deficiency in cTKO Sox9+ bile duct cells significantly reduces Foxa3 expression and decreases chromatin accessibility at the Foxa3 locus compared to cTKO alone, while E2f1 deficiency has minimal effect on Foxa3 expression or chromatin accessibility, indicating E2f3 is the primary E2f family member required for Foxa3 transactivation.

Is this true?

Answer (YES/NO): NO